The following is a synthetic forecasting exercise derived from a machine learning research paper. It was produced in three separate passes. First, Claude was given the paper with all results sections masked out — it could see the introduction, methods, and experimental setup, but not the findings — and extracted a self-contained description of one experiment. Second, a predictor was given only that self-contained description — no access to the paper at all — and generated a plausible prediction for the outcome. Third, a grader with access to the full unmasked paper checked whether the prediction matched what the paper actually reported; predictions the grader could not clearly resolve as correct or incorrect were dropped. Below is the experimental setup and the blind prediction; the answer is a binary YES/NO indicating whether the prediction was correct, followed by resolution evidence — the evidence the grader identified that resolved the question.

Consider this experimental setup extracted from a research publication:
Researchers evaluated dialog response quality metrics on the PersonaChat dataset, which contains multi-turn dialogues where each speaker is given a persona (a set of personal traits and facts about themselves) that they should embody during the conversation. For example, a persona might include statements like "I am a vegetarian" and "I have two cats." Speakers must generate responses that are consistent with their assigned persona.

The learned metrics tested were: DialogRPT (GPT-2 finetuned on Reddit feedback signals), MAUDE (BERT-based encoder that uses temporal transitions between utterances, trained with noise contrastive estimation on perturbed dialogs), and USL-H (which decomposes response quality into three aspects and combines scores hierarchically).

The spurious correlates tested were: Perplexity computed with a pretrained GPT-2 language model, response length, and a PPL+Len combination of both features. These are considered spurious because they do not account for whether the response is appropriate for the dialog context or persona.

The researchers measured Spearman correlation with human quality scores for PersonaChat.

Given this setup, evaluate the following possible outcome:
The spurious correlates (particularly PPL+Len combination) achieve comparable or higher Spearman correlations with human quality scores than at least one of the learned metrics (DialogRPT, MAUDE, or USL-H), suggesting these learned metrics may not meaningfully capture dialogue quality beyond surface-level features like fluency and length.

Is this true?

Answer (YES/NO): YES